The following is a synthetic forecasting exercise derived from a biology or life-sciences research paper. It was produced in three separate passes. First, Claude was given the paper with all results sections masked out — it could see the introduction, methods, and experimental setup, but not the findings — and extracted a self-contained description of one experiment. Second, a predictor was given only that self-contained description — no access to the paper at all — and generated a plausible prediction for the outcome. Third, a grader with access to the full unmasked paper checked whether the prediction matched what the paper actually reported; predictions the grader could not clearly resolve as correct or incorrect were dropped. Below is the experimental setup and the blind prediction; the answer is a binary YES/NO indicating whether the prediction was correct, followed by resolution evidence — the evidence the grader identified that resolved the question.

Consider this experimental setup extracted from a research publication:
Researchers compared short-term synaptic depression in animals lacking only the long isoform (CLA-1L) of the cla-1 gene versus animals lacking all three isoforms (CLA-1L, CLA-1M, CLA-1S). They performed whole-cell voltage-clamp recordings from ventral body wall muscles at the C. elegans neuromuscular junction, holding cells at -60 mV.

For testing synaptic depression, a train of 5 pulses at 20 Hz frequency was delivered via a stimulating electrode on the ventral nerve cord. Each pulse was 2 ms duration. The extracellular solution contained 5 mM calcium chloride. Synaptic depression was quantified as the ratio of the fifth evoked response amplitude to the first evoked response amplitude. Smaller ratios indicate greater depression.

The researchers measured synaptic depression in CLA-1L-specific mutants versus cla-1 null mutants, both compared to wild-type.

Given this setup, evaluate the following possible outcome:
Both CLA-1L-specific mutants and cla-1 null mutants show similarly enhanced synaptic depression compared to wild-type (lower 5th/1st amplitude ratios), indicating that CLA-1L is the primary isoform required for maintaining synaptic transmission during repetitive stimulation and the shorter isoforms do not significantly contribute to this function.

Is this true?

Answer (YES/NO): YES